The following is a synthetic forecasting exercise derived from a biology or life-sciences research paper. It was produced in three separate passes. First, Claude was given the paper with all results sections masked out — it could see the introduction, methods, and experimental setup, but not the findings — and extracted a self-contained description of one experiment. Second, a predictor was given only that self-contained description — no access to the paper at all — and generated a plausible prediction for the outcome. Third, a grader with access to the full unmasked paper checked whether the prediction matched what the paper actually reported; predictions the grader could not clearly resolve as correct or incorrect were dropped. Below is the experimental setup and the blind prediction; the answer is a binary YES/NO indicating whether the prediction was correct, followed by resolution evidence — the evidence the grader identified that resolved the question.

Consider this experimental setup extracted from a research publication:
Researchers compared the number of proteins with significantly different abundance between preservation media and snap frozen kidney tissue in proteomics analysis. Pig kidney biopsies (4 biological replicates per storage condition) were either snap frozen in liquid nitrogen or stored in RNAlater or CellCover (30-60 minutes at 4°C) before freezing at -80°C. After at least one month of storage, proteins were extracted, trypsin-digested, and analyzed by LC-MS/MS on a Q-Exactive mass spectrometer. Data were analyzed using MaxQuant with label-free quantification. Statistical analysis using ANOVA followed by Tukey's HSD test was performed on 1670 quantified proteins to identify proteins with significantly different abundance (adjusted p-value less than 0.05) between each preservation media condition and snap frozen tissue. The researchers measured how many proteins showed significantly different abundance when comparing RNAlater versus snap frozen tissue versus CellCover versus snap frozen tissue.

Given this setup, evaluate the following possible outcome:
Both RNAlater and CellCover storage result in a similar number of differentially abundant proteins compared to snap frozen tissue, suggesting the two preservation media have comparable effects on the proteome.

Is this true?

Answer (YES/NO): NO